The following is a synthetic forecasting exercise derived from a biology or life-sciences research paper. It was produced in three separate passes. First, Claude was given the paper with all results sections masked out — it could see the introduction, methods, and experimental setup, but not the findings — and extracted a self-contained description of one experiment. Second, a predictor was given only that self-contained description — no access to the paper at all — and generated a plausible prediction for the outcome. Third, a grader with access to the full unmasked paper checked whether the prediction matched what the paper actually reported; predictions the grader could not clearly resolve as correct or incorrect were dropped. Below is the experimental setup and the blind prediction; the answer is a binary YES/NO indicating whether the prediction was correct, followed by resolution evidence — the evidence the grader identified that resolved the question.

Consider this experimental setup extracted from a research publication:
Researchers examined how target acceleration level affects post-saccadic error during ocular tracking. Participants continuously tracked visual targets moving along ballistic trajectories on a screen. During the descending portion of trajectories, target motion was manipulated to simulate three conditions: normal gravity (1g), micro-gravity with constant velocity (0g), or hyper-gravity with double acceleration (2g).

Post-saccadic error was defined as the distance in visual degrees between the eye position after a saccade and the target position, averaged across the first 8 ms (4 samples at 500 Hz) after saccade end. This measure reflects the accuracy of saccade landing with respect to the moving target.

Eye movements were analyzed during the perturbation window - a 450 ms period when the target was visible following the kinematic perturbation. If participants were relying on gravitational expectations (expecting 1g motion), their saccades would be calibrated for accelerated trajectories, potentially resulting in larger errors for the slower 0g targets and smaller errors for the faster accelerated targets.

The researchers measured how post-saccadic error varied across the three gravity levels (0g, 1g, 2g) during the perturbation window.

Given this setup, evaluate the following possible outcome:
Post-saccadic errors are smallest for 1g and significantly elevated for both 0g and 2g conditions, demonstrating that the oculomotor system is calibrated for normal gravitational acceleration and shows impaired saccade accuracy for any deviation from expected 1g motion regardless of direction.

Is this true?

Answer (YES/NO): NO